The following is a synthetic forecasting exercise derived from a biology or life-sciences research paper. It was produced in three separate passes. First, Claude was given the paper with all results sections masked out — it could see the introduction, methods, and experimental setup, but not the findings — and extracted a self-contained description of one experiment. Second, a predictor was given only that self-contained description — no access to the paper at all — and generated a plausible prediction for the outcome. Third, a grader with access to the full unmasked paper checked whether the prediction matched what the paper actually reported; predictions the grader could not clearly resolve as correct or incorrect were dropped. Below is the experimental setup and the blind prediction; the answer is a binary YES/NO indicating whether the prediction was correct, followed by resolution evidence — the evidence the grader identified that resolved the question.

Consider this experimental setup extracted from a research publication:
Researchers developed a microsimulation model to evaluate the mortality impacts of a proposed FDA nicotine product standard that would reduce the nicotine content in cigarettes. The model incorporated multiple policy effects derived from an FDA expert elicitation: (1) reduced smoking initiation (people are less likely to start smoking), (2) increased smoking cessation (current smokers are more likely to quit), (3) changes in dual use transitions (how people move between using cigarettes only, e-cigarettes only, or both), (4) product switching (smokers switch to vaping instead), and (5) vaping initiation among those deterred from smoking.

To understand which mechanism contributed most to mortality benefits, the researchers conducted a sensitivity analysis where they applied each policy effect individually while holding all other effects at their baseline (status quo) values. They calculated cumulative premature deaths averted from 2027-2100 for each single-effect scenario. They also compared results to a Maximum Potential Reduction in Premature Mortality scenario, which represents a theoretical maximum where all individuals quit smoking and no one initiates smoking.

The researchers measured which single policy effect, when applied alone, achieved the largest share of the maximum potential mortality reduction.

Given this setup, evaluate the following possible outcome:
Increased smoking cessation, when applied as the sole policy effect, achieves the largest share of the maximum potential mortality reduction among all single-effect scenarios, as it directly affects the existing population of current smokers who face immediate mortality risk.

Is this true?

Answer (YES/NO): YES